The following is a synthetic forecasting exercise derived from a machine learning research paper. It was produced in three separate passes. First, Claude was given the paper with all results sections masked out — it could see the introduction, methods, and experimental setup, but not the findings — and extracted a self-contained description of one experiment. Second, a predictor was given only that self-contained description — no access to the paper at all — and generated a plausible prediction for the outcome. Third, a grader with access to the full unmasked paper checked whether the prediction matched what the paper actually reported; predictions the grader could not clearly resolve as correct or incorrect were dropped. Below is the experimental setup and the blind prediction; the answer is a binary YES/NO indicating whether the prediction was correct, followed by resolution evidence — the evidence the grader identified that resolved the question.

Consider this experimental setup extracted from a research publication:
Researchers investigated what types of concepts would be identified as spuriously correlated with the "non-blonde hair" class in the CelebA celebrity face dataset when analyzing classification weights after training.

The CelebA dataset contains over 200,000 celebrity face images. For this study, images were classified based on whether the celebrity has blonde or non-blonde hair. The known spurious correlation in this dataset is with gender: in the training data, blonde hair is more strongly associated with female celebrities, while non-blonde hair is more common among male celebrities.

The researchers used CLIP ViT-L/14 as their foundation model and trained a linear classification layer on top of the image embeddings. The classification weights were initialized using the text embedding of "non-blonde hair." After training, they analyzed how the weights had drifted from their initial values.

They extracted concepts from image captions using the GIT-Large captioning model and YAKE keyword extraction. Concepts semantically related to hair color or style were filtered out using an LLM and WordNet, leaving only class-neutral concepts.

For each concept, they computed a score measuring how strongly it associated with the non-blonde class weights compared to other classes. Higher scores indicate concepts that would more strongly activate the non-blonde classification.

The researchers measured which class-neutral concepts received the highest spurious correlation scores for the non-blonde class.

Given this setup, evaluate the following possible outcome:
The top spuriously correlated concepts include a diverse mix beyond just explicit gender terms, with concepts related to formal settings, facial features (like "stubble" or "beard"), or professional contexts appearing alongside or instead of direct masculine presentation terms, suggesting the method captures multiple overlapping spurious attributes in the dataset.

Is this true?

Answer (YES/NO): NO